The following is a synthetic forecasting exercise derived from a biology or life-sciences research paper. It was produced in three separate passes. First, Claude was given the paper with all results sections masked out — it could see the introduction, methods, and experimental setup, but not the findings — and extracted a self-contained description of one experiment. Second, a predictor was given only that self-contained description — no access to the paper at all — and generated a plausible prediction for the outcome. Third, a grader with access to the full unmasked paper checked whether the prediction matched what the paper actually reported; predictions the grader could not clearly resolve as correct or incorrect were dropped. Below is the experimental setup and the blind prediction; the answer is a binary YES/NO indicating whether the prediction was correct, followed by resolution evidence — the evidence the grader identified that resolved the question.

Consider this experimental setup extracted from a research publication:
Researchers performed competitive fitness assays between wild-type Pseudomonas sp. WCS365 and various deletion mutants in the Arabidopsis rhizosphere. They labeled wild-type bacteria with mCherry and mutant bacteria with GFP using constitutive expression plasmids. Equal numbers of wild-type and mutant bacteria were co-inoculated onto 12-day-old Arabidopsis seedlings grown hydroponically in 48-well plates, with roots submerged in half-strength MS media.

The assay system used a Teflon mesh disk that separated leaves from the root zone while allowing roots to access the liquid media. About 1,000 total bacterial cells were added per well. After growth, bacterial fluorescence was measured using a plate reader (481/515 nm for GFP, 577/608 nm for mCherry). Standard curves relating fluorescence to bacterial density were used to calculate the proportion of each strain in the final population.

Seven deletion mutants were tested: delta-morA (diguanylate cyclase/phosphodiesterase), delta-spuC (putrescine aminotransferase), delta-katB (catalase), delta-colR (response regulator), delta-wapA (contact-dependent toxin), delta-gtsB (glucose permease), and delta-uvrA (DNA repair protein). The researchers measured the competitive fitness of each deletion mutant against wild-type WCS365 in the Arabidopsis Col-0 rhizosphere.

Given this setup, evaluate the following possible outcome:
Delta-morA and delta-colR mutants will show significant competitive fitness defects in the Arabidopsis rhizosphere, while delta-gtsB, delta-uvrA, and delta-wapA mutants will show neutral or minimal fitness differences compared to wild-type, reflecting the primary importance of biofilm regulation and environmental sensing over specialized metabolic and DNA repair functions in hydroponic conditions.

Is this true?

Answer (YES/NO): NO